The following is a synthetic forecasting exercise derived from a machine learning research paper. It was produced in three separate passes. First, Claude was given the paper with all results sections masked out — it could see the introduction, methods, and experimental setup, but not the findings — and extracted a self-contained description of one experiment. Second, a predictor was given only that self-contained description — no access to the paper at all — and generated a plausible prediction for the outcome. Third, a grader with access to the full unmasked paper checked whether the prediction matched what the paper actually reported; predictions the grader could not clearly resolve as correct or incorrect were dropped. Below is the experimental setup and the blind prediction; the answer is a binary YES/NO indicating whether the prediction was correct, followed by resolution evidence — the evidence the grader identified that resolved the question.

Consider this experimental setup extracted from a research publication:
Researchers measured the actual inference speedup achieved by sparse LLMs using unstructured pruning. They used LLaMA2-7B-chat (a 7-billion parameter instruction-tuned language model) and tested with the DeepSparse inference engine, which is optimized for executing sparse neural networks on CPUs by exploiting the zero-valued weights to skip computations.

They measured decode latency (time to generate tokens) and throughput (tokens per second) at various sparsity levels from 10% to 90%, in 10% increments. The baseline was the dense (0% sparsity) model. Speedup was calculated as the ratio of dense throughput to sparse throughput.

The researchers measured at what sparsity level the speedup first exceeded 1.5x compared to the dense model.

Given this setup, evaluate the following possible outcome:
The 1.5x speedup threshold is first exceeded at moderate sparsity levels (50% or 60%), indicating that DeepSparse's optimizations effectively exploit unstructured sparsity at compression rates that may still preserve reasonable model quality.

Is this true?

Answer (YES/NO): YES